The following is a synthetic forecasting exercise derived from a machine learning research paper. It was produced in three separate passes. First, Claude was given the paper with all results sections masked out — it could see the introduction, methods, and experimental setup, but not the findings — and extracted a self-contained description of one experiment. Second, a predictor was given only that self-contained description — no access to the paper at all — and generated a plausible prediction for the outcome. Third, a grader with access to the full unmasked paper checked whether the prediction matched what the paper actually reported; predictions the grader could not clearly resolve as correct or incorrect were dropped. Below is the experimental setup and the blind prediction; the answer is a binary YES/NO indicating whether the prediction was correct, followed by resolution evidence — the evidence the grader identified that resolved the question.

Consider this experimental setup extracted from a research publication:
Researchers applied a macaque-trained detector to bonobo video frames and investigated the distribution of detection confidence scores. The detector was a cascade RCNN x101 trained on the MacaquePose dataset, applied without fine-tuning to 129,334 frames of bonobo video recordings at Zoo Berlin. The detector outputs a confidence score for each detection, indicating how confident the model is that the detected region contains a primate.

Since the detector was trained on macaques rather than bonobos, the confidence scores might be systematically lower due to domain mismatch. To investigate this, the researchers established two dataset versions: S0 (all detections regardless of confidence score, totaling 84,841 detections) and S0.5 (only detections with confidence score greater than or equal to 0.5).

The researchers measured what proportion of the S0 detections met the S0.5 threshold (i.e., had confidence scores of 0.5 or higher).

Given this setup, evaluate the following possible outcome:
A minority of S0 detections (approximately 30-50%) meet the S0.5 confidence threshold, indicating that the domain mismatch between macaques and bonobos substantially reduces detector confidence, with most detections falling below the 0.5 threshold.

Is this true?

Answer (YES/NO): NO